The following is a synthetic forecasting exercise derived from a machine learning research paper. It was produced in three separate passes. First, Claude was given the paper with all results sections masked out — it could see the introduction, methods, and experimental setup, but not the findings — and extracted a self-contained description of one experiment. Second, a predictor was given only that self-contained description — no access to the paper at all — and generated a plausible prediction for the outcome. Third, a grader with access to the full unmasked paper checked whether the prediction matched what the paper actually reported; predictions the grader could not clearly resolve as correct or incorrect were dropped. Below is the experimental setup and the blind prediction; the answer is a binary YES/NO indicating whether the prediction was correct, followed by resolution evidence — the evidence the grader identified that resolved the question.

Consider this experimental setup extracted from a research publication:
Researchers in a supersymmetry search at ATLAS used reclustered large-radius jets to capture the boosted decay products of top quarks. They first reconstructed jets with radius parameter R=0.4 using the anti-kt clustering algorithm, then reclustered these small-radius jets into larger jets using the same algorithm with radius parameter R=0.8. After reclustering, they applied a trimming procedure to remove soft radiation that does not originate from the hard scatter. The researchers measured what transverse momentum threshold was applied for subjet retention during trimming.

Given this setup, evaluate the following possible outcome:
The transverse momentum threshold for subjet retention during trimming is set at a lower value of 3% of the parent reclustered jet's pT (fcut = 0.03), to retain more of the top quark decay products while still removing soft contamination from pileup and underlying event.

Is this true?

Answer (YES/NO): NO